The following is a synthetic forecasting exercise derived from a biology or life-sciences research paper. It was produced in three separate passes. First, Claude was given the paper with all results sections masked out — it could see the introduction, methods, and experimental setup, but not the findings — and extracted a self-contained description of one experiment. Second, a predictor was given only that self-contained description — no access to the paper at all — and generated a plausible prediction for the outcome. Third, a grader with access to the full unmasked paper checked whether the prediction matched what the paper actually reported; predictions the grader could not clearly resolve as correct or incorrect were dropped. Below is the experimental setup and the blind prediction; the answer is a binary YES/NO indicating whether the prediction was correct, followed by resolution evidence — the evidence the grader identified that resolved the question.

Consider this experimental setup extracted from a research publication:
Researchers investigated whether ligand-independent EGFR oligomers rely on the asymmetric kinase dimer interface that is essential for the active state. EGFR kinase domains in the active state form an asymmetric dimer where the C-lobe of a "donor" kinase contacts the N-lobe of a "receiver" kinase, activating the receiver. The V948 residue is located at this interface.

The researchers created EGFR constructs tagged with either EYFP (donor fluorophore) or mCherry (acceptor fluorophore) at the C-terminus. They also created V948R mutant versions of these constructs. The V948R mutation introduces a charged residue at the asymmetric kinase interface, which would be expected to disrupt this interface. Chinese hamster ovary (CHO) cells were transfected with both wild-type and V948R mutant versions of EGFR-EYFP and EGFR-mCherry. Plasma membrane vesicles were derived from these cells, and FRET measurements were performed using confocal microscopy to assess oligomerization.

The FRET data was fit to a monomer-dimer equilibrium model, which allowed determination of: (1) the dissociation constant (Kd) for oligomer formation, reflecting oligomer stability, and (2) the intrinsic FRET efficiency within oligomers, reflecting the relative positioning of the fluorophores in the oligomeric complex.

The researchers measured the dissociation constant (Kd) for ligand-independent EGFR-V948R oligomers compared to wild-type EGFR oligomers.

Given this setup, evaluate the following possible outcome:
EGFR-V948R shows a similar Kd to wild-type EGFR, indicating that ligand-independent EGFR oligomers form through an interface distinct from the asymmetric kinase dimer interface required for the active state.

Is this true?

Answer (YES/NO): YES